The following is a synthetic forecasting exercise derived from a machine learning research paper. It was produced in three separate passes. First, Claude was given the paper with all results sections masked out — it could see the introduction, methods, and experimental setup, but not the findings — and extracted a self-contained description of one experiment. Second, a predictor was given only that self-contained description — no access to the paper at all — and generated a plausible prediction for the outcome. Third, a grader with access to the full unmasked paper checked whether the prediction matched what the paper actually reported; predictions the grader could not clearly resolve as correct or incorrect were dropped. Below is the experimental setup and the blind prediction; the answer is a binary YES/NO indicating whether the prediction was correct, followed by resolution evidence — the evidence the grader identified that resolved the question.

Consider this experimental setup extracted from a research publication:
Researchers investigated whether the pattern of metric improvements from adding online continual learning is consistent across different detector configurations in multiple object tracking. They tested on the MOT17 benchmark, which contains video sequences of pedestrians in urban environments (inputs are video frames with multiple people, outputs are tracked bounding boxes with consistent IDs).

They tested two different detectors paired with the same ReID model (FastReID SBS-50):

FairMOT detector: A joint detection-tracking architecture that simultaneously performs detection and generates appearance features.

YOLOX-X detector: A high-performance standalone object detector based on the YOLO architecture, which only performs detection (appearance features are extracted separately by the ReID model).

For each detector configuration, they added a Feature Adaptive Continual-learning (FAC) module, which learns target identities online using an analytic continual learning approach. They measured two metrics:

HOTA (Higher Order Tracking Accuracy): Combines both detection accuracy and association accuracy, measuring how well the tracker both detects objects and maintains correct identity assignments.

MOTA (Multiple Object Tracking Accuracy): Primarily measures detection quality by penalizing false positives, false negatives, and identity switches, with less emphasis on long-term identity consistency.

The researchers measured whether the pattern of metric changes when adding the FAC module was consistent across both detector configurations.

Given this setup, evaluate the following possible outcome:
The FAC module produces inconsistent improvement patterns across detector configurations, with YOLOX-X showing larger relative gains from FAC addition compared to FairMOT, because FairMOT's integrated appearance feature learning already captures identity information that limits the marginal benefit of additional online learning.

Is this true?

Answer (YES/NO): NO